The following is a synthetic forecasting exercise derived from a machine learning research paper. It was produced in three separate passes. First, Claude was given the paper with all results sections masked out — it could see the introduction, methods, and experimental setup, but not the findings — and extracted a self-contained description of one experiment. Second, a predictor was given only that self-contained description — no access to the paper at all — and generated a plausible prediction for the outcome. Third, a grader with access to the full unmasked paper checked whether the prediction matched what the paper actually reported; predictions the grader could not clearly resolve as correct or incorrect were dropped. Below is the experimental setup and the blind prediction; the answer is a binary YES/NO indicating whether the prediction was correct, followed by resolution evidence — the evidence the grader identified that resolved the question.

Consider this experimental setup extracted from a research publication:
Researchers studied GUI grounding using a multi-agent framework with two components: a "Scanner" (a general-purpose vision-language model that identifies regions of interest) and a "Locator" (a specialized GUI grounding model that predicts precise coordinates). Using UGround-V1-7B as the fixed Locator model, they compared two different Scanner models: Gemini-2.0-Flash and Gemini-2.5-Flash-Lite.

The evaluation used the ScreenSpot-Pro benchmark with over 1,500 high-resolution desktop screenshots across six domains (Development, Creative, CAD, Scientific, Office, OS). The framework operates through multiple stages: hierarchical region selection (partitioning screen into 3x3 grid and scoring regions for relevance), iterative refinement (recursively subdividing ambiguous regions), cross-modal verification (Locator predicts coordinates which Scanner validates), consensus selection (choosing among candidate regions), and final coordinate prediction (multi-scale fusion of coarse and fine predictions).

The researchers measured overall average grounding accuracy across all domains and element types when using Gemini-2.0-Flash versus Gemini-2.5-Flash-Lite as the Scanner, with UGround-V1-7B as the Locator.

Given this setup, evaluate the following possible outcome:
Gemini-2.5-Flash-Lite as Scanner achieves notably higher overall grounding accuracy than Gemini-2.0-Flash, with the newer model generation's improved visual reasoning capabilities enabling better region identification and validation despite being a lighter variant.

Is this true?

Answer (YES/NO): NO